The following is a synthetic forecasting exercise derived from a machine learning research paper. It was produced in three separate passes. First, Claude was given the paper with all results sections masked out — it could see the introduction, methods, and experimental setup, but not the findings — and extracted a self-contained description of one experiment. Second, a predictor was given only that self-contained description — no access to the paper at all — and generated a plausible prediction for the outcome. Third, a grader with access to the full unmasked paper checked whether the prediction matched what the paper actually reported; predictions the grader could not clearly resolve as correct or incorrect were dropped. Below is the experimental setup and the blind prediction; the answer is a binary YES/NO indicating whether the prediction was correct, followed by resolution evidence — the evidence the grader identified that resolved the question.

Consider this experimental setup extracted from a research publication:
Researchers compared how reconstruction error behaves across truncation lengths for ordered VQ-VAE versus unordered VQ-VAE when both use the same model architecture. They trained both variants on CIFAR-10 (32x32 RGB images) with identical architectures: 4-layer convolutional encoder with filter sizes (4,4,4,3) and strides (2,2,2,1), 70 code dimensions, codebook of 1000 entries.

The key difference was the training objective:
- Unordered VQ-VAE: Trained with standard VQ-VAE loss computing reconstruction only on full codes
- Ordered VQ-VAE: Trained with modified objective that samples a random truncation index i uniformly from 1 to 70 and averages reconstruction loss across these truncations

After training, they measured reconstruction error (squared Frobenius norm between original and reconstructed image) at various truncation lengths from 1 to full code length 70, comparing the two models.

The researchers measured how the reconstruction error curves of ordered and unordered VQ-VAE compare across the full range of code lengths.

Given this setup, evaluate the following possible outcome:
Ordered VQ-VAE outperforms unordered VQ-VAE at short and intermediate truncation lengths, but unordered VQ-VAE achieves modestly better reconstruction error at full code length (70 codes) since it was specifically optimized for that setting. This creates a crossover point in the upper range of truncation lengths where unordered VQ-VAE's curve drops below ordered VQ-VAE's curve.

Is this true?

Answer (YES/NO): NO